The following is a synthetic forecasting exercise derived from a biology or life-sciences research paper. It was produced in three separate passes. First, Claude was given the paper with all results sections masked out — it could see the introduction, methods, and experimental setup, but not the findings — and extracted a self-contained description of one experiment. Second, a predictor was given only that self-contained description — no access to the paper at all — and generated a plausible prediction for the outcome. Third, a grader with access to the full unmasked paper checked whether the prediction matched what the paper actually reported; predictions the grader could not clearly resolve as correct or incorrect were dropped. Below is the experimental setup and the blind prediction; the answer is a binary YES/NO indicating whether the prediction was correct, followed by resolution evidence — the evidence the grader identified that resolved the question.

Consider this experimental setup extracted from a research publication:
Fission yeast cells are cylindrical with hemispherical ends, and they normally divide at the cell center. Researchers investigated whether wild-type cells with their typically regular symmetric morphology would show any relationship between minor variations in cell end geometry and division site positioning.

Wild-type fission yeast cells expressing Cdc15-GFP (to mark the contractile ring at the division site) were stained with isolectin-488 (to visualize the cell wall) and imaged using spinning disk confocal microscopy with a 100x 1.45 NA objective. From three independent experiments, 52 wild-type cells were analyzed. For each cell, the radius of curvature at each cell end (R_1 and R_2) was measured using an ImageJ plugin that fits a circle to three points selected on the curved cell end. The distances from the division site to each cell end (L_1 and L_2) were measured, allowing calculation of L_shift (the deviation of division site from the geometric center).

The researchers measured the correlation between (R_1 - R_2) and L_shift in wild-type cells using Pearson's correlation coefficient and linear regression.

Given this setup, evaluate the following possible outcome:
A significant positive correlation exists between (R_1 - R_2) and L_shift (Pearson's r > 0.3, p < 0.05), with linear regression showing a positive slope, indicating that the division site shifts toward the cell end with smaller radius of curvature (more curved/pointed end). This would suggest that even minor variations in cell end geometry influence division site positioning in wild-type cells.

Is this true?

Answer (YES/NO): NO